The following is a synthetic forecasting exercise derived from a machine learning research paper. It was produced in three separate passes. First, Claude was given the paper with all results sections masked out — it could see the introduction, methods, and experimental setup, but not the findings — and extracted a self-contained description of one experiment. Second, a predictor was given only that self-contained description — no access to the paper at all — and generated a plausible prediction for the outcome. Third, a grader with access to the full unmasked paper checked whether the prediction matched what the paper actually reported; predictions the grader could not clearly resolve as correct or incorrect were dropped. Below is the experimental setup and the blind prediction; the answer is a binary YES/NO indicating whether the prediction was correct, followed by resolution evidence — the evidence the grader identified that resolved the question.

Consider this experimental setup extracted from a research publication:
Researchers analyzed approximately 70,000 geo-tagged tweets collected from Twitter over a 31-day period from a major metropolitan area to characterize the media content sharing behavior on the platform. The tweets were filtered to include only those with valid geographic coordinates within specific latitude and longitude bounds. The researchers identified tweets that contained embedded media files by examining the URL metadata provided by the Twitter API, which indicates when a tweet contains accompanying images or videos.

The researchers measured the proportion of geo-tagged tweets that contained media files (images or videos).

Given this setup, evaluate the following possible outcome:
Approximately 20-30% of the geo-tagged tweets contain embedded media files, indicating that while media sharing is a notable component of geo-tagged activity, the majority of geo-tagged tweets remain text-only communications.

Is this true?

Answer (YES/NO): NO